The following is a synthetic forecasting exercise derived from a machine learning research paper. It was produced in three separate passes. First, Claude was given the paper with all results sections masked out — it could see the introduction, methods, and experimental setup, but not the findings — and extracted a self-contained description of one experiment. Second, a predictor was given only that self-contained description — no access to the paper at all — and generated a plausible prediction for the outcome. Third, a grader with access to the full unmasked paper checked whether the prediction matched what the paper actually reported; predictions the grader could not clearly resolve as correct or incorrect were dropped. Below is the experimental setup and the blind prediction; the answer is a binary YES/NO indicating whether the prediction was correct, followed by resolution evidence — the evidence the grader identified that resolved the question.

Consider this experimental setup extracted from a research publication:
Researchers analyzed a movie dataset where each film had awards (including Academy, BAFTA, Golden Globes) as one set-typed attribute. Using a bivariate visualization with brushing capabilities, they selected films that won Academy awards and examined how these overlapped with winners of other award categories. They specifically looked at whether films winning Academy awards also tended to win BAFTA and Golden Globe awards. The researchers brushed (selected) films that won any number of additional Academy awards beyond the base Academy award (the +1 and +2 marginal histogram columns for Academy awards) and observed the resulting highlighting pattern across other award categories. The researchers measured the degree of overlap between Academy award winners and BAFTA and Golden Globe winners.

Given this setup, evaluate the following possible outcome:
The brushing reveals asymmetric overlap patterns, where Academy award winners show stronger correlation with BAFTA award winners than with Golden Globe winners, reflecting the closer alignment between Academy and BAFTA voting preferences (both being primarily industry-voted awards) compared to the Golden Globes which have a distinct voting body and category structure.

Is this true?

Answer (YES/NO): NO